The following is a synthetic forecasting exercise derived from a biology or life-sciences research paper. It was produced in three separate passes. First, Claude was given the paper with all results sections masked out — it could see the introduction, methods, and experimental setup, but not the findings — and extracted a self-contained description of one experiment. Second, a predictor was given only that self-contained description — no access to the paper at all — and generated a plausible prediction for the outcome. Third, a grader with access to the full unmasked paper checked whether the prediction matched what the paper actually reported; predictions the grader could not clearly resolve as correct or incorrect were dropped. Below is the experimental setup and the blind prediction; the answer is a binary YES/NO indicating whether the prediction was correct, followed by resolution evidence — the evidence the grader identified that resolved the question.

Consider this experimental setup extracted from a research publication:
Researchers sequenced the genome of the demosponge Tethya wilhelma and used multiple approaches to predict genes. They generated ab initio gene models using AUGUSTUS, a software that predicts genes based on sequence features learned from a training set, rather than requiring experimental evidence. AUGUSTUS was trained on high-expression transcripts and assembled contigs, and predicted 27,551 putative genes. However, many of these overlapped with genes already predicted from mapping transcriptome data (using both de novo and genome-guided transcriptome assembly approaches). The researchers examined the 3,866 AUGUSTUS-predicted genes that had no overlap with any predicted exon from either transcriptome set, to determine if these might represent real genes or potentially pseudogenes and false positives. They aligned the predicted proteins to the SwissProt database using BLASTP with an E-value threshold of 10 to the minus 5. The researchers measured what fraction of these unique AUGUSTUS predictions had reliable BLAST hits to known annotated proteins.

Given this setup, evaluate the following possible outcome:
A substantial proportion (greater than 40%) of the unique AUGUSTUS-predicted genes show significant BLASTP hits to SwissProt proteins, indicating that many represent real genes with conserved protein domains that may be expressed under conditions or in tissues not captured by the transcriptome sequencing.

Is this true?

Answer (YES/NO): NO